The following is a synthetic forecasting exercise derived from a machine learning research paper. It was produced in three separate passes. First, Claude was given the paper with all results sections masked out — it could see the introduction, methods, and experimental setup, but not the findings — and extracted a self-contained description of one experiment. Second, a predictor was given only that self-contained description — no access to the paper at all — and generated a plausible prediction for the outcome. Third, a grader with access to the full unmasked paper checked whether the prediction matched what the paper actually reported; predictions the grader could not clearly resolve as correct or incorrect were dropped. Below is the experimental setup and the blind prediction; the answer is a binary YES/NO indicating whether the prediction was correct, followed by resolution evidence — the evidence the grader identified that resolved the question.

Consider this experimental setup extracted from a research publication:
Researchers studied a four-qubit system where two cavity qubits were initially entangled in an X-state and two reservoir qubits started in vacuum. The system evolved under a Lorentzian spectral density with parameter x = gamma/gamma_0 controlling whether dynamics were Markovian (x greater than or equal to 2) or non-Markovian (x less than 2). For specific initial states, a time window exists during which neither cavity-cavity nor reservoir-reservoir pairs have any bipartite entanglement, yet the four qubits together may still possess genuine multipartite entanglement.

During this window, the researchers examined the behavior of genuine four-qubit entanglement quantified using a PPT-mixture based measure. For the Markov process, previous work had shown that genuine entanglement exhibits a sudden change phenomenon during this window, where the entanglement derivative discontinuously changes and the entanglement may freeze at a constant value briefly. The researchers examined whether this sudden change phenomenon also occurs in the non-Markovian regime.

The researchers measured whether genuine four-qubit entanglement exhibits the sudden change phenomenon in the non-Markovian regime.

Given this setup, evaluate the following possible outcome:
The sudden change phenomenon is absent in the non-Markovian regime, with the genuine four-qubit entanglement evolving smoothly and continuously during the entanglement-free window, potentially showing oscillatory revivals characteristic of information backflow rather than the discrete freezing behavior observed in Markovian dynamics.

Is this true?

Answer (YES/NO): NO